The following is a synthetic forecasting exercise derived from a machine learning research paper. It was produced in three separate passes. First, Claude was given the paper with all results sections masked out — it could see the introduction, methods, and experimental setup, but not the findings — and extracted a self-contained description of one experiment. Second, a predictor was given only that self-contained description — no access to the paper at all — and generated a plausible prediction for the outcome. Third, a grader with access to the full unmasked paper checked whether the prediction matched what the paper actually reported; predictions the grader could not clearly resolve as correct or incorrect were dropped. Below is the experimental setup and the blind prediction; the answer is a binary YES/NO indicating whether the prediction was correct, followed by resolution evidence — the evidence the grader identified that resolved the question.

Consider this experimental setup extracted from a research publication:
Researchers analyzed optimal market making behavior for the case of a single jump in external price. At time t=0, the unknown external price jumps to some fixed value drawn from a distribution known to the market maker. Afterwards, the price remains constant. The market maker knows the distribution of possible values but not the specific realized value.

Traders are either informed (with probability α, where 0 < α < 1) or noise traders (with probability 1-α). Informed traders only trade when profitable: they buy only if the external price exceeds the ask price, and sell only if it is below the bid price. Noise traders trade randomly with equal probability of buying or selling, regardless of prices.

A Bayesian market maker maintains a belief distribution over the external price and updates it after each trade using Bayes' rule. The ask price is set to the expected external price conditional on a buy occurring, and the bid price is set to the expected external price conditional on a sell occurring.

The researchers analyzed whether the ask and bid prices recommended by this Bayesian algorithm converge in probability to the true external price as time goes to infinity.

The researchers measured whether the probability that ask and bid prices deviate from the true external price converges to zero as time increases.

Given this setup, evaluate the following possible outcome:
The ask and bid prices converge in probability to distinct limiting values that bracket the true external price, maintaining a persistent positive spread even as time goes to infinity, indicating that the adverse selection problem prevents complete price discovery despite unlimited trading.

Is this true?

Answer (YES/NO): NO